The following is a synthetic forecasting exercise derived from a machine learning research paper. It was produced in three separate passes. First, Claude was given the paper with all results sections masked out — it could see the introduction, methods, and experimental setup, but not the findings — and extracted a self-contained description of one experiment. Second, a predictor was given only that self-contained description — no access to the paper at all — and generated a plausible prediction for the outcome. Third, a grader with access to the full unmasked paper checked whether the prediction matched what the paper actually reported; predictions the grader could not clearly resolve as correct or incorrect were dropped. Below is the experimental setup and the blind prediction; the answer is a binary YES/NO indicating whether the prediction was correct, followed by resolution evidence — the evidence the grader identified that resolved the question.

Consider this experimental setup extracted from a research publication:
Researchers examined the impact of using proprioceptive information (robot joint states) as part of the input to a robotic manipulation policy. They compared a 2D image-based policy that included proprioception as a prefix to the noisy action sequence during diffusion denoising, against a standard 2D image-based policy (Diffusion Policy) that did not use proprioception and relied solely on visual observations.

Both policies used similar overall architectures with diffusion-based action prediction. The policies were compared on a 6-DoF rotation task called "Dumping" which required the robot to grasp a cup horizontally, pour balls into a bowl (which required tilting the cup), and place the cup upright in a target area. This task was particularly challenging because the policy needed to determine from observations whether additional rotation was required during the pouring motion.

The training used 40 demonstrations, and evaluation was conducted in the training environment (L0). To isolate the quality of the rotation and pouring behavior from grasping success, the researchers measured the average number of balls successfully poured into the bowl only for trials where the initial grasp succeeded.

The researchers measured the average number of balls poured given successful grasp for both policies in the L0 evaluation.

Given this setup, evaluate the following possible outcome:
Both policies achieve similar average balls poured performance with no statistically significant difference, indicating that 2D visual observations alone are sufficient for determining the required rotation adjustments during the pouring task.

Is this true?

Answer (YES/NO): NO